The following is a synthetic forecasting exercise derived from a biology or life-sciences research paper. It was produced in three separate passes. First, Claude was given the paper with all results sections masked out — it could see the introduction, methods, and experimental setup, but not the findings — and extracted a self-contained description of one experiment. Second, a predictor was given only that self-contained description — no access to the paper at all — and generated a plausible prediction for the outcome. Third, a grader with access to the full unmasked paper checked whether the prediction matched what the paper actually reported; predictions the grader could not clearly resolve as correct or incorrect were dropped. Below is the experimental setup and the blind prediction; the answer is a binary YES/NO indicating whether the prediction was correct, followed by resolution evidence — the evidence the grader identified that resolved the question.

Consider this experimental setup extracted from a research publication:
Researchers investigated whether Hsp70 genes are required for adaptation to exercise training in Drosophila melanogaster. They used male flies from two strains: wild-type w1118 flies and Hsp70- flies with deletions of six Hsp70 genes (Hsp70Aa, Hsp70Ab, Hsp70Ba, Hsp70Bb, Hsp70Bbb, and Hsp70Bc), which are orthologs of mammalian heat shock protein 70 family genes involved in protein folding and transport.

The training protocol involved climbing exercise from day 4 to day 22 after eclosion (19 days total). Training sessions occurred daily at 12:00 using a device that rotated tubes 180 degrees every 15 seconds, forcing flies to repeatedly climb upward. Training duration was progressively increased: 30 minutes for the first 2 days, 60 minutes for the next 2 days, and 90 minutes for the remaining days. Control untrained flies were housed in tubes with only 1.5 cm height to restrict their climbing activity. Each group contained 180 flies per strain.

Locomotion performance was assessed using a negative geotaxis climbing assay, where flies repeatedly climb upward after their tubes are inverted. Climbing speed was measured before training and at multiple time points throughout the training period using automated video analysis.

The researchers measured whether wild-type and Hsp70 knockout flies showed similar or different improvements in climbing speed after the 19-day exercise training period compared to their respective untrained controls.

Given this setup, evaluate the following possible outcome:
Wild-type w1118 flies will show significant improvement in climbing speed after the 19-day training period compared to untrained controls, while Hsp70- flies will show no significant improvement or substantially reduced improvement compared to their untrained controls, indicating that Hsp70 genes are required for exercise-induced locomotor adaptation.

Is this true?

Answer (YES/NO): YES